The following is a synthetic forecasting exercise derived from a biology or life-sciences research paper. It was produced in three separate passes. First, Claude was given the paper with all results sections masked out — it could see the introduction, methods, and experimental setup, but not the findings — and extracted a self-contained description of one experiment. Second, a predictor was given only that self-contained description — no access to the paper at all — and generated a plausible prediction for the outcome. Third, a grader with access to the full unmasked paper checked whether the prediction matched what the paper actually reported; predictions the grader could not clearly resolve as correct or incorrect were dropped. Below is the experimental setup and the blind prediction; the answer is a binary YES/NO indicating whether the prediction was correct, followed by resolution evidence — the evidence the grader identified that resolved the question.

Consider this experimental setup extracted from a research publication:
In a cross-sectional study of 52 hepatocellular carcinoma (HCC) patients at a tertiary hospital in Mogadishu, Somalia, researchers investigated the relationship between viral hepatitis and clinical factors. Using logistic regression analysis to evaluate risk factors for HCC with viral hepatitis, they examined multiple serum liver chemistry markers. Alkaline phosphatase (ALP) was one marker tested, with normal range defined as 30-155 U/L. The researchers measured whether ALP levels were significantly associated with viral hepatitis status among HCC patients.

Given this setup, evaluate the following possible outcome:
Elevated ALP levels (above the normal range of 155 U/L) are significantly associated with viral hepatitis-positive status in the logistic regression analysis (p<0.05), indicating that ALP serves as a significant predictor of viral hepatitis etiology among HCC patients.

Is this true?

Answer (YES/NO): NO